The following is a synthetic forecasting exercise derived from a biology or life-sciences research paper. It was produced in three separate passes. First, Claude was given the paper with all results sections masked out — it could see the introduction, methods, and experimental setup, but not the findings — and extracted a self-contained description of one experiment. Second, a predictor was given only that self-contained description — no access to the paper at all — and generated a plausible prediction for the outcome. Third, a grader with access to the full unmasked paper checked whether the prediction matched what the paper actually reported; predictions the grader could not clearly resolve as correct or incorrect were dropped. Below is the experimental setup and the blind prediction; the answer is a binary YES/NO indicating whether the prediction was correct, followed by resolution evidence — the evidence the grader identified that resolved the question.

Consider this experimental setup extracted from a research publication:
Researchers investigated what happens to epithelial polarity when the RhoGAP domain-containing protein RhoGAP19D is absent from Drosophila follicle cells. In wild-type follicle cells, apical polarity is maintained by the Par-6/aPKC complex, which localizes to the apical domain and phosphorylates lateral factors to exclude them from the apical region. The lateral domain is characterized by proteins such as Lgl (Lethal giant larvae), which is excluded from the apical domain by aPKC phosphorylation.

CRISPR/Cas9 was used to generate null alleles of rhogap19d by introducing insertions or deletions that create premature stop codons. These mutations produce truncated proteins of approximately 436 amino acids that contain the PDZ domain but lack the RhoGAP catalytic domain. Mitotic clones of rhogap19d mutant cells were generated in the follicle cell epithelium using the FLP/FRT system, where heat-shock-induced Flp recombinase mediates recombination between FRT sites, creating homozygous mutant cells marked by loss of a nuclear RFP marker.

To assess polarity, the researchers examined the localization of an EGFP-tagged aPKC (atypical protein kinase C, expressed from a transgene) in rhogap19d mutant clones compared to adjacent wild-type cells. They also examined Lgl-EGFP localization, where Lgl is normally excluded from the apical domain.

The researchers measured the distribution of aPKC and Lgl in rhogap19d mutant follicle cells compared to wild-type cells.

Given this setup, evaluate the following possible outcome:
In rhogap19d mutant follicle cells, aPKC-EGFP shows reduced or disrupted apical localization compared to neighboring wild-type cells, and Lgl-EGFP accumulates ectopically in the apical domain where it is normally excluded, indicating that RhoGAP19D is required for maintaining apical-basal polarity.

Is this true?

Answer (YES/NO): NO